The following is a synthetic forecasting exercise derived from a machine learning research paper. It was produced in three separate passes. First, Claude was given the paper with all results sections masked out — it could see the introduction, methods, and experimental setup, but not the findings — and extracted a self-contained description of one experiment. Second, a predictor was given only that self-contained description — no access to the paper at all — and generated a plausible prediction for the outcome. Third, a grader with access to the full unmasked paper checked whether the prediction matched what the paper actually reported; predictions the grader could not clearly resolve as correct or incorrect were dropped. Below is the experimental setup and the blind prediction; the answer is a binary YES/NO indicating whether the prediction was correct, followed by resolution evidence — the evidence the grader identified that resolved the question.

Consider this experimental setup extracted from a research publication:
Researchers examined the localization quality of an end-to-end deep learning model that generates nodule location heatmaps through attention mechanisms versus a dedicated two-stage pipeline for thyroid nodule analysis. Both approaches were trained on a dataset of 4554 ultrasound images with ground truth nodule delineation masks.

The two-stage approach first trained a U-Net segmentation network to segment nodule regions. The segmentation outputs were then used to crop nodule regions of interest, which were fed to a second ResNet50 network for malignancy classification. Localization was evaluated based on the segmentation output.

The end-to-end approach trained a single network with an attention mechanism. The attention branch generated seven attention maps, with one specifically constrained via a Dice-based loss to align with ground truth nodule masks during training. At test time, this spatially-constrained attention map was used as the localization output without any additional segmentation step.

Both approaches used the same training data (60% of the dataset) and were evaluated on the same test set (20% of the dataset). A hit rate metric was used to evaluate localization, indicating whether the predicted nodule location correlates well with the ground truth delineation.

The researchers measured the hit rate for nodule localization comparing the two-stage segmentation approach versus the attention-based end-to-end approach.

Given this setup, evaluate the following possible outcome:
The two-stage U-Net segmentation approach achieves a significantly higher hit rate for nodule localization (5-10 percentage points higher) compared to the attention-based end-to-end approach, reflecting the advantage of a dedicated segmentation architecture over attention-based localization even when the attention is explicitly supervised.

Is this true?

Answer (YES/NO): NO